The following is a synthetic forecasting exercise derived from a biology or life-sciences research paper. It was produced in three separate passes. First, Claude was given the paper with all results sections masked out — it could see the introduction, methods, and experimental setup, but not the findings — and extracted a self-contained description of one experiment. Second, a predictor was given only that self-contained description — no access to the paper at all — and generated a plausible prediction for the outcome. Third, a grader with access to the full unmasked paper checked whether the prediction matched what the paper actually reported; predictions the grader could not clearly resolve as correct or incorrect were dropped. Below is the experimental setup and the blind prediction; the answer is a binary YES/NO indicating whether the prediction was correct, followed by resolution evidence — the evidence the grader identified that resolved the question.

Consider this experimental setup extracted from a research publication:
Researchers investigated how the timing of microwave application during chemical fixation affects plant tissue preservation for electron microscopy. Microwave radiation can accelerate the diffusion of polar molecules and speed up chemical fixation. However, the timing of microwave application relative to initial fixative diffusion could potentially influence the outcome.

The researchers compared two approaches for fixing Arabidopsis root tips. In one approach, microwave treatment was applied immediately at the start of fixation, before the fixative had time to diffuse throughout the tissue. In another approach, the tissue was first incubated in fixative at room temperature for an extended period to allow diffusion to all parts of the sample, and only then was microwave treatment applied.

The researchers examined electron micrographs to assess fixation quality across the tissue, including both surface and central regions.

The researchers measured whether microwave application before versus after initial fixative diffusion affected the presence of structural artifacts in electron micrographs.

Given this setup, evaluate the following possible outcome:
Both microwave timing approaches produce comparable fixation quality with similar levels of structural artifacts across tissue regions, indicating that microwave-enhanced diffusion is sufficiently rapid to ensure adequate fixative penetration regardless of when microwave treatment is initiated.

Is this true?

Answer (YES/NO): NO